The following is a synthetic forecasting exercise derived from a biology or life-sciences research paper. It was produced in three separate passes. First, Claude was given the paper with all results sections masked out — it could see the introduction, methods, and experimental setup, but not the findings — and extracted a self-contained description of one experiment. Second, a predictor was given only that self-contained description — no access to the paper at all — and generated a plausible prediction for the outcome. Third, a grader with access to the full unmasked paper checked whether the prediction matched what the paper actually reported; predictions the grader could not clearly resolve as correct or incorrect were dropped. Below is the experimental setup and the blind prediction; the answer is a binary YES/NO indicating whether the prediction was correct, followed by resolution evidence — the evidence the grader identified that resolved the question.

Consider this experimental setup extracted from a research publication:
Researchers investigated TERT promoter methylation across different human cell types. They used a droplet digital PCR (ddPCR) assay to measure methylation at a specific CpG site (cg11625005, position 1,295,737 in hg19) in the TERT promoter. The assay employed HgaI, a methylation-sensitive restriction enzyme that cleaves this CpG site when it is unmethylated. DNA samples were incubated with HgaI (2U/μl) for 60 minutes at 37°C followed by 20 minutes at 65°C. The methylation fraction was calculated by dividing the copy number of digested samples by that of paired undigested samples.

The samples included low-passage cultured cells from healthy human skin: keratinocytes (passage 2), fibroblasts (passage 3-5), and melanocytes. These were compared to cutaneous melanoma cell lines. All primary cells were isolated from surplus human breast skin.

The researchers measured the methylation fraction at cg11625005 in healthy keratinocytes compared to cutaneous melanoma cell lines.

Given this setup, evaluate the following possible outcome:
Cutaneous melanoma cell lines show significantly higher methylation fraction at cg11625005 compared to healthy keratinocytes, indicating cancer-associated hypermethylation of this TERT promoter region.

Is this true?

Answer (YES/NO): NO